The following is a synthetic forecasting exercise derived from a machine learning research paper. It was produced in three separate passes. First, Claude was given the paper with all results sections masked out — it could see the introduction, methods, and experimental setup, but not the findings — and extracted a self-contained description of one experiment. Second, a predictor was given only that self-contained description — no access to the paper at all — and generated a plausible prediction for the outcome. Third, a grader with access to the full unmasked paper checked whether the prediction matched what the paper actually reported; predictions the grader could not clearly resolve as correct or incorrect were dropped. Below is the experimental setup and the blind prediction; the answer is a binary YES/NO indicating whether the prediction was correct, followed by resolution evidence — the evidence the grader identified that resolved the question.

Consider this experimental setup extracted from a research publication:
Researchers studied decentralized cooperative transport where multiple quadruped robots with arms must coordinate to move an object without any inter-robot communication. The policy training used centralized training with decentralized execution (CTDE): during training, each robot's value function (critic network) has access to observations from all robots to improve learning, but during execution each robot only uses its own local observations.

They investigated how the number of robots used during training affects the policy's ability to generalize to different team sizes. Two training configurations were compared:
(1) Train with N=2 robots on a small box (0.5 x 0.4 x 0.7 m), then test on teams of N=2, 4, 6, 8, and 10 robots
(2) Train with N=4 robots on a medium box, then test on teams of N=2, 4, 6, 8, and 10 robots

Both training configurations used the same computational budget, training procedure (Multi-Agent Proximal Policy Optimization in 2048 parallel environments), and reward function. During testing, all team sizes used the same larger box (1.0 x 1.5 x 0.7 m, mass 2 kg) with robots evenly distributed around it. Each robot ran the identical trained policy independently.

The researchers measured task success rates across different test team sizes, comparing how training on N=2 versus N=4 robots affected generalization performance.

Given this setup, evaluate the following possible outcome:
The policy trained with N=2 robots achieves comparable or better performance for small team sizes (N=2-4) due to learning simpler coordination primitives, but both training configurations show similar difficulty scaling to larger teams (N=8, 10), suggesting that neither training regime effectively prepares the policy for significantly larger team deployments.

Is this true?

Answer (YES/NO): NO